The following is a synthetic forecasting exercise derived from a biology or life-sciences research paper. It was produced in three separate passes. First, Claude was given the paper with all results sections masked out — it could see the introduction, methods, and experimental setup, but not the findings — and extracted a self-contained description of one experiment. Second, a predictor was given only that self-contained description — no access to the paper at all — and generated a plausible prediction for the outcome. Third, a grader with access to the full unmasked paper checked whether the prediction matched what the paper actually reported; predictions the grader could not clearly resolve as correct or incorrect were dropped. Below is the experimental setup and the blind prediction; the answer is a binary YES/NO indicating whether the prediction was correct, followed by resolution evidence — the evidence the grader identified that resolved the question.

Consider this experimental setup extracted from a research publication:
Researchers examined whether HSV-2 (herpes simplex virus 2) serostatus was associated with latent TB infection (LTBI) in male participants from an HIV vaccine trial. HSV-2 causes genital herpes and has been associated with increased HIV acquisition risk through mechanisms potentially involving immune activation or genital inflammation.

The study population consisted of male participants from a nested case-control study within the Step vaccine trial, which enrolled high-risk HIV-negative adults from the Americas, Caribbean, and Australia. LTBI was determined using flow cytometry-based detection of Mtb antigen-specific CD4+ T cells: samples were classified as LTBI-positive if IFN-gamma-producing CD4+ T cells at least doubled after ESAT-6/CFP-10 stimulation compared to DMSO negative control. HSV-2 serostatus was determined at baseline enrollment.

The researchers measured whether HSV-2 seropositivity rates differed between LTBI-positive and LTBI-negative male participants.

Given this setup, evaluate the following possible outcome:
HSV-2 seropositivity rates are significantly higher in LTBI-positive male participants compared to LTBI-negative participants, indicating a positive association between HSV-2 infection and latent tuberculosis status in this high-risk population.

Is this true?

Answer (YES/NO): NO